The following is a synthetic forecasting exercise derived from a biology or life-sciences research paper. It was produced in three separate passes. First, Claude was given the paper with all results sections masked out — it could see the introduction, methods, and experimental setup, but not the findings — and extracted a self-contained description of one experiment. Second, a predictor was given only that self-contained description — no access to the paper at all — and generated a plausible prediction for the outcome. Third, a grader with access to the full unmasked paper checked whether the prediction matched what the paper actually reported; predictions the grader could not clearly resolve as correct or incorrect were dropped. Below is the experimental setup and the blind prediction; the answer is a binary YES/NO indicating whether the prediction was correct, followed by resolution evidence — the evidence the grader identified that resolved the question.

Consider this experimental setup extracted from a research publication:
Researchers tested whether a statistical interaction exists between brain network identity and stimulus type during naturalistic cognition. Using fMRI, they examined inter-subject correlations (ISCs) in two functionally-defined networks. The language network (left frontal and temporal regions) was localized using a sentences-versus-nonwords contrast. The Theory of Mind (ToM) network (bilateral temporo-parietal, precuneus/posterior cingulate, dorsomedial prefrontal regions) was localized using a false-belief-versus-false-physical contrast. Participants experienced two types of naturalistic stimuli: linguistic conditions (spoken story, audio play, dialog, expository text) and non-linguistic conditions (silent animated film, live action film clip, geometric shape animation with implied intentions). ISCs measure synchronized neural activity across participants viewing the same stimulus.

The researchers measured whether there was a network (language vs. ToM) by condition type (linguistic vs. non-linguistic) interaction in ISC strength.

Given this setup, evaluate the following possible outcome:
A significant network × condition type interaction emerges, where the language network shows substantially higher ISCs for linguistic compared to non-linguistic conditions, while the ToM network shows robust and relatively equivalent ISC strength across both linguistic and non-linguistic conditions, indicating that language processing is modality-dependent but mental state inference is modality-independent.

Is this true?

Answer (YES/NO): YES